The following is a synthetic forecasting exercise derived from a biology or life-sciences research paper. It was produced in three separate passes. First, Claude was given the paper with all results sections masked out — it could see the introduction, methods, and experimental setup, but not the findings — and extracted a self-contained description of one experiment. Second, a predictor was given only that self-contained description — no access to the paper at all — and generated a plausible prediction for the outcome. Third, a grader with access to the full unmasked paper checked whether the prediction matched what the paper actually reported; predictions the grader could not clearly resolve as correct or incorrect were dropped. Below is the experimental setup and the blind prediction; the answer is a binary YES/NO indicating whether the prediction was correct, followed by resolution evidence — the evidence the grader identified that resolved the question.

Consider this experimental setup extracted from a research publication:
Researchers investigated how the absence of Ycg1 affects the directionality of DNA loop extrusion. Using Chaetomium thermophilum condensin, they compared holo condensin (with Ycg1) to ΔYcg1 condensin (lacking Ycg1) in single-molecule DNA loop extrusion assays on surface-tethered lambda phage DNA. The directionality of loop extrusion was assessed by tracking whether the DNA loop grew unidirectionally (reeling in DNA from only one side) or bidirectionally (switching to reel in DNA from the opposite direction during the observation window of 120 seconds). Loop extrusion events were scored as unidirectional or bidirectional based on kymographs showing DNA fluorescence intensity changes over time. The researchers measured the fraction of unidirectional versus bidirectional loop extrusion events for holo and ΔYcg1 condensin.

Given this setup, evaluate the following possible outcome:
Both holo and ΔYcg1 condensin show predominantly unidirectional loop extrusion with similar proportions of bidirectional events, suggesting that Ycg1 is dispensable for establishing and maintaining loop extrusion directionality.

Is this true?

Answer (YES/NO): NO